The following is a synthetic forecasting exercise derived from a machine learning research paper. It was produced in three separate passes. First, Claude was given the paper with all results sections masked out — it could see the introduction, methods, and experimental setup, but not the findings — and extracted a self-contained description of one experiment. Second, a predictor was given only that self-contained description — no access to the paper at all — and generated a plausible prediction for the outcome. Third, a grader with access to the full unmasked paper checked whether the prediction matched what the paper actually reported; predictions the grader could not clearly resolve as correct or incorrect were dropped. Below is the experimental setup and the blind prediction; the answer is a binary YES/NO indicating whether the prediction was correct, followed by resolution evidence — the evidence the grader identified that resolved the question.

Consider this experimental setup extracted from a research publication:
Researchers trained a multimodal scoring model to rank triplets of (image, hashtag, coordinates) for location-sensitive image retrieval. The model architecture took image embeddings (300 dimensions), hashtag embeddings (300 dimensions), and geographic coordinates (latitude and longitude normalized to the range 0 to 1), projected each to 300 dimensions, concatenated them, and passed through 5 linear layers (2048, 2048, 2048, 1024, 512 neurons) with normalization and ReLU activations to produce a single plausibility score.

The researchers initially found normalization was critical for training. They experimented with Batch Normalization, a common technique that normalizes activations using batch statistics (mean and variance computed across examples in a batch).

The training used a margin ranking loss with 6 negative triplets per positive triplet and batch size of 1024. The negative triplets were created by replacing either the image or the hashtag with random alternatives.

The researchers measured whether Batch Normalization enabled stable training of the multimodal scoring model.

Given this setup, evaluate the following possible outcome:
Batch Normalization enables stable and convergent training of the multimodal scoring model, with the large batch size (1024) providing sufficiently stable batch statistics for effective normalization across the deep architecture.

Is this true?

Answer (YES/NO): NO